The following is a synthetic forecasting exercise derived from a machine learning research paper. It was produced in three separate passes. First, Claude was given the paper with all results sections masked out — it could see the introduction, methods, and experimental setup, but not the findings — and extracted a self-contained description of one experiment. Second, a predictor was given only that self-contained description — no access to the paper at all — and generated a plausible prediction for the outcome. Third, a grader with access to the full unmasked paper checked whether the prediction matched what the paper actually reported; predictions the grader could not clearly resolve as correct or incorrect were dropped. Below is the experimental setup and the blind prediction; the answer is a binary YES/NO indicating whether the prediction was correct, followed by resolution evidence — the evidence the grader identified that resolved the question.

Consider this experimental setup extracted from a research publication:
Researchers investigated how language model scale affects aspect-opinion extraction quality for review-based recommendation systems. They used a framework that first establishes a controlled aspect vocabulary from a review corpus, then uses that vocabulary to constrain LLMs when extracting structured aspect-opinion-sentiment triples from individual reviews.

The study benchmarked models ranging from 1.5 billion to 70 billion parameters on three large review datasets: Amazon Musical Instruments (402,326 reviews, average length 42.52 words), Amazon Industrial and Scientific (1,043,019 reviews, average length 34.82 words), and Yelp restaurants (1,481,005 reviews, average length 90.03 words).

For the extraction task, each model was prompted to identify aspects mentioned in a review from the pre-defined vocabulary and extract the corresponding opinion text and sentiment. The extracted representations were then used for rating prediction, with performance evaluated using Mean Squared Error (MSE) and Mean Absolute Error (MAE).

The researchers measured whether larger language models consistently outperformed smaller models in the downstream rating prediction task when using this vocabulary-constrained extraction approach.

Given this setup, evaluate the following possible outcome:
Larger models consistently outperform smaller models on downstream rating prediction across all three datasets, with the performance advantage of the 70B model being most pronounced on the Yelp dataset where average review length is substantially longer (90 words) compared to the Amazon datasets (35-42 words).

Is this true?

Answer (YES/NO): NO